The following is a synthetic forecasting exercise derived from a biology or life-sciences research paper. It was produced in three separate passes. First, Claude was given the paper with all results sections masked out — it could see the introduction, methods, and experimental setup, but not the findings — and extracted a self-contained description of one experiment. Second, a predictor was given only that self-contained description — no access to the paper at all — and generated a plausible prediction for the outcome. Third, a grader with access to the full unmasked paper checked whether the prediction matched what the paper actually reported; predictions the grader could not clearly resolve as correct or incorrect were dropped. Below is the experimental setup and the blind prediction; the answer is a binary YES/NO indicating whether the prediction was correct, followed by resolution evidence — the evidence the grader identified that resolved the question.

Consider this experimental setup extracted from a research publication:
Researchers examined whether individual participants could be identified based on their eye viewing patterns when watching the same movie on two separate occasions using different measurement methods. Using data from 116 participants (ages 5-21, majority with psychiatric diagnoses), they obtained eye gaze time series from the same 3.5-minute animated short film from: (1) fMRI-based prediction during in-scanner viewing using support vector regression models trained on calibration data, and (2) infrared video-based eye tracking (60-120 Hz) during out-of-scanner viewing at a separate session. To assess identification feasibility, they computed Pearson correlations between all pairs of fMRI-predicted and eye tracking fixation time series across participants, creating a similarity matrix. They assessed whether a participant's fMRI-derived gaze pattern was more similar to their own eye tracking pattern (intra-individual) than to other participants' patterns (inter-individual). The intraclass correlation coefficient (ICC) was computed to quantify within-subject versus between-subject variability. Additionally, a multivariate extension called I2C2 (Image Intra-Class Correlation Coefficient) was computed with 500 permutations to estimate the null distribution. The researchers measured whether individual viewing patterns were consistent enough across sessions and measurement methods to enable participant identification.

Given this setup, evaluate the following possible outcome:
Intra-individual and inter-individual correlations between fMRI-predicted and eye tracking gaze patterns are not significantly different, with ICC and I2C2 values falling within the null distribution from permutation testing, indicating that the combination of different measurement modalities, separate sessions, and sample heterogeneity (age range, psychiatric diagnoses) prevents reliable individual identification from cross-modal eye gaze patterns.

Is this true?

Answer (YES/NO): YES